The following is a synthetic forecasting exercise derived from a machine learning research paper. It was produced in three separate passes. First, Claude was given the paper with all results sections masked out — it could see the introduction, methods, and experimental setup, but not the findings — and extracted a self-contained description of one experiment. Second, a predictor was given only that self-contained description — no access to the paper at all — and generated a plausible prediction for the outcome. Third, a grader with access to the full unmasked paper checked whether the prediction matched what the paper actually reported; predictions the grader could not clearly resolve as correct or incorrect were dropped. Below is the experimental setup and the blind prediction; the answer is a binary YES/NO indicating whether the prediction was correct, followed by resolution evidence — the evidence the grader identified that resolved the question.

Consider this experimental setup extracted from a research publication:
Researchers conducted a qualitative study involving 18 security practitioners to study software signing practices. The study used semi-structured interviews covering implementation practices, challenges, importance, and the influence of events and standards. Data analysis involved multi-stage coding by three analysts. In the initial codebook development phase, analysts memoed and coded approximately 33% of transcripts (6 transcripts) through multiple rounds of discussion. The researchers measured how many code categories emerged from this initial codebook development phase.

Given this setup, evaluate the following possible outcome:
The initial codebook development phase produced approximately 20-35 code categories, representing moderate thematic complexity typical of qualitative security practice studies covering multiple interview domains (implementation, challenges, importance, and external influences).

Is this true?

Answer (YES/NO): NO